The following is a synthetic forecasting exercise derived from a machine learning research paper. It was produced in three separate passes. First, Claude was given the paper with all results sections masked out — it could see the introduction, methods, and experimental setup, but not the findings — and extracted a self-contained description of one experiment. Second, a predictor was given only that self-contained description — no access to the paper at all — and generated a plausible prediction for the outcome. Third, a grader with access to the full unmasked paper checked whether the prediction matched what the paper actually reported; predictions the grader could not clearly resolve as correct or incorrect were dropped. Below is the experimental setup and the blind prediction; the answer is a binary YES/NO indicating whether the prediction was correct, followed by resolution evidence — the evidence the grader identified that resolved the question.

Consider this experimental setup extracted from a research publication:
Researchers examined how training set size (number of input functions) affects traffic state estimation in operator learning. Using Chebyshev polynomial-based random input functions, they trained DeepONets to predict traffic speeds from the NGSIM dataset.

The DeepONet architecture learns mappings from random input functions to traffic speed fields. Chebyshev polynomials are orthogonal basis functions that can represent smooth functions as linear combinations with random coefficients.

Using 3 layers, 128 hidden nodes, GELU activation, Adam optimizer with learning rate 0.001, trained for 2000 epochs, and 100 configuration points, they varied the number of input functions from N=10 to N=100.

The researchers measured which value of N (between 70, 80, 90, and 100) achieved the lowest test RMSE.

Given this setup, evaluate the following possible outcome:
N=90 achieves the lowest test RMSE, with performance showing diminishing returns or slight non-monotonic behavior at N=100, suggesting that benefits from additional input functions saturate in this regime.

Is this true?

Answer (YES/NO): NO